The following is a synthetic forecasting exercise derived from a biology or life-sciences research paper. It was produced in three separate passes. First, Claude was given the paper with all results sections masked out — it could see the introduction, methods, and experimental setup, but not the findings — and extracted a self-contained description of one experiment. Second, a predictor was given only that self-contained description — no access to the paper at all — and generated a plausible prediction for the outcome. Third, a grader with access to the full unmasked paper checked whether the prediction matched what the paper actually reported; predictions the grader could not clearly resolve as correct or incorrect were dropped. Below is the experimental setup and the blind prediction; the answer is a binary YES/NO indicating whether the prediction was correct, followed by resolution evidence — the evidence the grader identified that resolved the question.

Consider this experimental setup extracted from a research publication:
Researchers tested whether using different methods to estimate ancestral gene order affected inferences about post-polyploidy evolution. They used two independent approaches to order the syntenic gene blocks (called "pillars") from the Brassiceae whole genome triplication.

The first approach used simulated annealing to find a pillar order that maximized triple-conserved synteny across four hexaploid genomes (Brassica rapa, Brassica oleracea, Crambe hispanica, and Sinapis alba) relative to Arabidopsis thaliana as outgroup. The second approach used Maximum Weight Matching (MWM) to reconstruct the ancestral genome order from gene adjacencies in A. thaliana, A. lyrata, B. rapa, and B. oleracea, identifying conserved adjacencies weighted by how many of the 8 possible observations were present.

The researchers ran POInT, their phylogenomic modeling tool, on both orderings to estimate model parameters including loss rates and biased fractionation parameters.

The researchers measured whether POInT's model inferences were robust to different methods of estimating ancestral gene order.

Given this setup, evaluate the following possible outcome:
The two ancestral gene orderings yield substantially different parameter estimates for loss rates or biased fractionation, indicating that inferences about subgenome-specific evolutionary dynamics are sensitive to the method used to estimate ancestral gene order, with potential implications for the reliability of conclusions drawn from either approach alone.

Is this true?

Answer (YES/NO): NO